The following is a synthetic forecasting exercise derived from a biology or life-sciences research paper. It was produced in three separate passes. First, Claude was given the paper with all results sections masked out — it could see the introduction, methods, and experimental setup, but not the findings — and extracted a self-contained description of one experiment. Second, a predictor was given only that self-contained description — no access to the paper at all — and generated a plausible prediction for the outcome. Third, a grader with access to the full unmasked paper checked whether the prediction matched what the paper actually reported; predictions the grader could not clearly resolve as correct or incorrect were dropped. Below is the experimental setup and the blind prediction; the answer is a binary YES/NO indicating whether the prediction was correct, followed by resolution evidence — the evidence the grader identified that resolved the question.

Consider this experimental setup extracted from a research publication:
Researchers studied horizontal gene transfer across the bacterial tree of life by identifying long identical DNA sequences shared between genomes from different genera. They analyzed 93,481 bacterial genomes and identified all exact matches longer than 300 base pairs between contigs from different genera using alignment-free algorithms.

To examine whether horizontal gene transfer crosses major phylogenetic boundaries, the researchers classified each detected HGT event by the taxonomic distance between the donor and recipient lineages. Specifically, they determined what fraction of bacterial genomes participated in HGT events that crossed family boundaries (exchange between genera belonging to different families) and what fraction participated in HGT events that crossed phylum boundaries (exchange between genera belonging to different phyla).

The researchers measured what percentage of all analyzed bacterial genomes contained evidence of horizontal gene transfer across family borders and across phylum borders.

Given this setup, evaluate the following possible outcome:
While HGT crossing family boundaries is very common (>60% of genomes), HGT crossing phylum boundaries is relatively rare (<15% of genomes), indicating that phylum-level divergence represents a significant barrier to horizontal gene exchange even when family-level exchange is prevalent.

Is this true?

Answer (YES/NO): NO